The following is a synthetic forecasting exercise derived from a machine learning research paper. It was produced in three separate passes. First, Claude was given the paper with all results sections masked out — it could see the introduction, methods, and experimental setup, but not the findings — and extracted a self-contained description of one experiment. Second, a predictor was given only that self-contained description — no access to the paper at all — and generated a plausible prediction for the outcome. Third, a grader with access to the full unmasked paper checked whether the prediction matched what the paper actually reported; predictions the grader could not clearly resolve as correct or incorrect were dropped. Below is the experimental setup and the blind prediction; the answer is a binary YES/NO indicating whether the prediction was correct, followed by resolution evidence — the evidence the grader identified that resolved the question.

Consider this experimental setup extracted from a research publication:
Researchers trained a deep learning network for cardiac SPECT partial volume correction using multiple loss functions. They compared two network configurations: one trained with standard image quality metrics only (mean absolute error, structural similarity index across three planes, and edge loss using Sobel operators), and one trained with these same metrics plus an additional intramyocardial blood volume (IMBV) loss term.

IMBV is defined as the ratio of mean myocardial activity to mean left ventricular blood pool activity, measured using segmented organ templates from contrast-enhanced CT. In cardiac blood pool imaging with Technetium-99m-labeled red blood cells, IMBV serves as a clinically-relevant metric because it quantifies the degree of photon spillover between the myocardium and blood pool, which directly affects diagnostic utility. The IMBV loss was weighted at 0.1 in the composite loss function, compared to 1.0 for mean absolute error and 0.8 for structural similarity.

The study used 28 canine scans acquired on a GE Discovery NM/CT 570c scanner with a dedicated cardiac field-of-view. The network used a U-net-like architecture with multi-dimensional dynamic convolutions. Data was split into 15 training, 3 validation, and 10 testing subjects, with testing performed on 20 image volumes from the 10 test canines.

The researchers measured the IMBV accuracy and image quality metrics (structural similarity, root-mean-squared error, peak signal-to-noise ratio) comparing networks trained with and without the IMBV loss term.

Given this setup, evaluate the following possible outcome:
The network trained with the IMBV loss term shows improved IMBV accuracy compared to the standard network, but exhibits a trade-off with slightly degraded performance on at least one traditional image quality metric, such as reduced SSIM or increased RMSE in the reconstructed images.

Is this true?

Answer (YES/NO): NO